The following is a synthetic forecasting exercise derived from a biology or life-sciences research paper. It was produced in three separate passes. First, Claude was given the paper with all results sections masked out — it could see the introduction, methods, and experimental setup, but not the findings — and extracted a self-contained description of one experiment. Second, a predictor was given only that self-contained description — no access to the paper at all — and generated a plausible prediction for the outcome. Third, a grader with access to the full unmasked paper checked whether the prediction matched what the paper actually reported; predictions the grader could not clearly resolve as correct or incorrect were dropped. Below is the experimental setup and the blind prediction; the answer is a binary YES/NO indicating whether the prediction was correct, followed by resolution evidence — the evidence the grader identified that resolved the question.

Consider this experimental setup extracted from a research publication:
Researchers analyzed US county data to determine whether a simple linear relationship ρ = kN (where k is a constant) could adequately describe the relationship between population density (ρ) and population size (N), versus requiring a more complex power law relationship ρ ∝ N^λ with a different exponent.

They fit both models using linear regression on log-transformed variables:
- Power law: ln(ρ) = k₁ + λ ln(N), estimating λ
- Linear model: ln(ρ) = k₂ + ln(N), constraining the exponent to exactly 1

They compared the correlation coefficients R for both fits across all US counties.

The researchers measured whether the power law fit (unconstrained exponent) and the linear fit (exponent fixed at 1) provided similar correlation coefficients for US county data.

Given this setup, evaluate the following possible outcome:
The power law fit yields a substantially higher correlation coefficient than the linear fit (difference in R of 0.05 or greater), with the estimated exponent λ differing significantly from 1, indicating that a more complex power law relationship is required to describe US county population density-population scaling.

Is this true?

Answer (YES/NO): NO